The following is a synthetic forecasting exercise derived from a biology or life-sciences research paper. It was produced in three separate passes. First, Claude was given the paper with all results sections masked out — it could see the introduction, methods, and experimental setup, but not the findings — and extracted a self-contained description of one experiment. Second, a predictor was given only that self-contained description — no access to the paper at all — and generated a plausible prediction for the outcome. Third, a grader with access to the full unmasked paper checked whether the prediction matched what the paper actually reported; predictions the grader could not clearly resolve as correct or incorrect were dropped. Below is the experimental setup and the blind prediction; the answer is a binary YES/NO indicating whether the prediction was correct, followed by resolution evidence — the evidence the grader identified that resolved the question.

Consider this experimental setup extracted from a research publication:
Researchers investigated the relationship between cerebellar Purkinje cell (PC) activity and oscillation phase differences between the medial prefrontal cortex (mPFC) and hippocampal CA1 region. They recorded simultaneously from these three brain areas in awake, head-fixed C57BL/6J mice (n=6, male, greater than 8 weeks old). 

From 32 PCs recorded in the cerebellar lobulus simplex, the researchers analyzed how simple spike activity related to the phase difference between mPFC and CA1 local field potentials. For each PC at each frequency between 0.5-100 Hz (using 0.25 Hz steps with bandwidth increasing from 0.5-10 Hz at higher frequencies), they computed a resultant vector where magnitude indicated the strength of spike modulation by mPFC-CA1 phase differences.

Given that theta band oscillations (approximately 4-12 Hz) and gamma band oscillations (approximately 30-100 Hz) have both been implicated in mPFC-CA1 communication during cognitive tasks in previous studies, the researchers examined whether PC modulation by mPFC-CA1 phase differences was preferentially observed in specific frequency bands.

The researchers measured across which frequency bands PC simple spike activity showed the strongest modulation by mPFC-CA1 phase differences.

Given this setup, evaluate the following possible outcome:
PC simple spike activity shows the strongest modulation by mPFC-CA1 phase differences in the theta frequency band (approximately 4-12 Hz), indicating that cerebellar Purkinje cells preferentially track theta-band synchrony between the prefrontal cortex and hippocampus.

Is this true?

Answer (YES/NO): YES